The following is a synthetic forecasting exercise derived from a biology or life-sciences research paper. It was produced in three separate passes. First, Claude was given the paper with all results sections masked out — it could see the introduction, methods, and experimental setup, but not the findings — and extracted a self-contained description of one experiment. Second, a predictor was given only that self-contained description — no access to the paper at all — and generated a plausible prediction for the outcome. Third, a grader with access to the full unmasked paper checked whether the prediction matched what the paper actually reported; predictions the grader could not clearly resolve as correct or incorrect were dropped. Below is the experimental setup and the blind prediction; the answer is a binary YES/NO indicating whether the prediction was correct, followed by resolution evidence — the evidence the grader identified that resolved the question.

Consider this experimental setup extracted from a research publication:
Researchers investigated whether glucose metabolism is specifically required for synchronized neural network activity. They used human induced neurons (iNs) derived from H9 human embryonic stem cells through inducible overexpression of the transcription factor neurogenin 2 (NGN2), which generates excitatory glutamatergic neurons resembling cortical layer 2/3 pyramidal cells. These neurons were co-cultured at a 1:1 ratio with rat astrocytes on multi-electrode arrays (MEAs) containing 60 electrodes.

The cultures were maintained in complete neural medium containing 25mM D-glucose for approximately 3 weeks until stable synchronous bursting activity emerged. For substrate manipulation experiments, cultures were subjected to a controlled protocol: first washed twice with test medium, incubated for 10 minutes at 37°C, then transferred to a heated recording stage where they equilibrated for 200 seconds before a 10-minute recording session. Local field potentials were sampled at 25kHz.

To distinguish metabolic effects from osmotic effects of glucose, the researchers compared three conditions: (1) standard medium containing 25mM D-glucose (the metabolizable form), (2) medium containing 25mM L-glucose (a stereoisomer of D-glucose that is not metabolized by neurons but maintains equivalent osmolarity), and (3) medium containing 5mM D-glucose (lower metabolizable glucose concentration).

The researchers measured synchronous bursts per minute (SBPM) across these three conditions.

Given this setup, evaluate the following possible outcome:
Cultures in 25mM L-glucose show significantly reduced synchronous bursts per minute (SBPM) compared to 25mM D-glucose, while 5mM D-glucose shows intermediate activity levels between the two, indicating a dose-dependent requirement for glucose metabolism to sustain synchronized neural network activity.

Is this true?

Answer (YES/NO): NO